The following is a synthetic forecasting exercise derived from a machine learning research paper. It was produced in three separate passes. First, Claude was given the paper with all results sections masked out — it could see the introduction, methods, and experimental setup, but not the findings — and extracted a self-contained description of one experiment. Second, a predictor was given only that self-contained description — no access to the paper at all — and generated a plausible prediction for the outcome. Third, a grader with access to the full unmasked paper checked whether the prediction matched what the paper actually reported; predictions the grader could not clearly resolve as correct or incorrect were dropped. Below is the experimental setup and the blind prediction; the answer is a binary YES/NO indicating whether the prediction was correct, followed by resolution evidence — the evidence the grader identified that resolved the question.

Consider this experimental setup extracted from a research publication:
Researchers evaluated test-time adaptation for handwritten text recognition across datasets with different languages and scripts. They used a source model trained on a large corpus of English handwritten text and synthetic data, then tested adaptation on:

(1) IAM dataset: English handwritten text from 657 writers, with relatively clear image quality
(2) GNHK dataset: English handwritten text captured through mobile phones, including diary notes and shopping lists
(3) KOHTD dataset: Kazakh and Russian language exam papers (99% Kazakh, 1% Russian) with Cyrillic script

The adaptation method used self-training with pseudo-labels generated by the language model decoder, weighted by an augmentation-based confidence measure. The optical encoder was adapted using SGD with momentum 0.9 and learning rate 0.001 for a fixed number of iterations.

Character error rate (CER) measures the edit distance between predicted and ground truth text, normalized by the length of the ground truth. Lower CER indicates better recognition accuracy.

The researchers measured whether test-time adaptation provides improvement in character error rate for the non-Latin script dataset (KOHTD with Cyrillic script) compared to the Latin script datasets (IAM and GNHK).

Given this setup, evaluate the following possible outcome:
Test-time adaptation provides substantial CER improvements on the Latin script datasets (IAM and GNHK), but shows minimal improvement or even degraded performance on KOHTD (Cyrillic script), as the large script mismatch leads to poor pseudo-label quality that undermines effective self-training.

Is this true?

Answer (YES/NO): NO